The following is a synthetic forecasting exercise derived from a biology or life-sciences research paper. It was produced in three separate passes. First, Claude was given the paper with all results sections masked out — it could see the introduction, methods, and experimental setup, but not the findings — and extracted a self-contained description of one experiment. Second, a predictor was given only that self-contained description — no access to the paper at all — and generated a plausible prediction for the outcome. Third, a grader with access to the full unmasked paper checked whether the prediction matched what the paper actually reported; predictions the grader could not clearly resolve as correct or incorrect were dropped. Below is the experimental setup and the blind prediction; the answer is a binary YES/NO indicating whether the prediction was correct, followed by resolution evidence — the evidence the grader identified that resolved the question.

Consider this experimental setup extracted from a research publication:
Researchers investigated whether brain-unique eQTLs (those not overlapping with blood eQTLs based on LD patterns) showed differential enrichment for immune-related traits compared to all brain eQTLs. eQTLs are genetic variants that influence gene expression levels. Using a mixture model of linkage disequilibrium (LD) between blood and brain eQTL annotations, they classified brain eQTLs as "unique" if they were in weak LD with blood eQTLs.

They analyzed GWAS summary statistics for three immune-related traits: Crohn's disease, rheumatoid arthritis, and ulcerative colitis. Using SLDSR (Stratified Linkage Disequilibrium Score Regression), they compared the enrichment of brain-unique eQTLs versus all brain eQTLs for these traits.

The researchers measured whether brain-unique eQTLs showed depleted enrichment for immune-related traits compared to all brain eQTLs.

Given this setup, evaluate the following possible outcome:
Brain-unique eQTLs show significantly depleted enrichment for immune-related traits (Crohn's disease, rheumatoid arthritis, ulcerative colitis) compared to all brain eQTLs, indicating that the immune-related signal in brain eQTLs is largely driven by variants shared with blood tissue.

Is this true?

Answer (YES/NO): NO